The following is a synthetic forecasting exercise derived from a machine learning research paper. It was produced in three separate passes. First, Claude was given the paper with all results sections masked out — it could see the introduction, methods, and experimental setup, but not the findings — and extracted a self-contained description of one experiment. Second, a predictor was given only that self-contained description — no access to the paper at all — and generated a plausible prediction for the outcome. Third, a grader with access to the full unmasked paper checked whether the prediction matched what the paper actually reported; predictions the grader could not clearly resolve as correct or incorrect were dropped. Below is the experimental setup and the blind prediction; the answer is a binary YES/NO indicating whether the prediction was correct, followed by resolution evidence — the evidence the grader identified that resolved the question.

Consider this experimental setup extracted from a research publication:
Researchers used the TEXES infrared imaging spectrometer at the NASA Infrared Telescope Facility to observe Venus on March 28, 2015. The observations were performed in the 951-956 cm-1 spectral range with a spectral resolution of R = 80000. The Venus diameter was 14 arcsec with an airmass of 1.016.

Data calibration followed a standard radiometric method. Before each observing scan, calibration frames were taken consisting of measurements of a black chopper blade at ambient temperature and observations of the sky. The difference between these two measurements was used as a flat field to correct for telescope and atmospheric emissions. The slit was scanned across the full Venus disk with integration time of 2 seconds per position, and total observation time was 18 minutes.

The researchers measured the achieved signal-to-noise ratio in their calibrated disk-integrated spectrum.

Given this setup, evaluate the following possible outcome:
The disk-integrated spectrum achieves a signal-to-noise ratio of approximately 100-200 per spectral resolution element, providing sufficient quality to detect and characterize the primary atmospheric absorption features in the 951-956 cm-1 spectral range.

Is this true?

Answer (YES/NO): NO